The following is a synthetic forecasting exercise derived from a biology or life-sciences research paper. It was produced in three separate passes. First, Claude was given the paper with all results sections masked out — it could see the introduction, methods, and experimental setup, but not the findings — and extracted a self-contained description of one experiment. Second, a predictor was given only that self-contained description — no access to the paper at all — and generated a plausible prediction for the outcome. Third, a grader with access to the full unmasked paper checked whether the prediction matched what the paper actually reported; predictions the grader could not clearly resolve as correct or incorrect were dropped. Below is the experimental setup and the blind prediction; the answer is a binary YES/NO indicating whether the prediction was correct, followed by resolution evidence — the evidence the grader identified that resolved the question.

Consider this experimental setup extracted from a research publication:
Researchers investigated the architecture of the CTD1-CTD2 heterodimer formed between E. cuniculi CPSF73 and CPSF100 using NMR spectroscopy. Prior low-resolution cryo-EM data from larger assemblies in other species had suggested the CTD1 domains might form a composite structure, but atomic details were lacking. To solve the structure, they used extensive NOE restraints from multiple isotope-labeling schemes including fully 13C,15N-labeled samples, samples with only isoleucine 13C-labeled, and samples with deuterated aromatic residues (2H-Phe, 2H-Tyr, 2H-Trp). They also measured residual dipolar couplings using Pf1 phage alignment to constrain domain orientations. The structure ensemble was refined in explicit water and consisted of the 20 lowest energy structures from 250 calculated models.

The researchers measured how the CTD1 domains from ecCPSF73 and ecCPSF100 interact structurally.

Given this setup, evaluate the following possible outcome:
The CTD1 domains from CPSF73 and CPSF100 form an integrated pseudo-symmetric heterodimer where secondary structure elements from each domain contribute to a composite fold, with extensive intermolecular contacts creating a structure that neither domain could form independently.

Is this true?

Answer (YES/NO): YES